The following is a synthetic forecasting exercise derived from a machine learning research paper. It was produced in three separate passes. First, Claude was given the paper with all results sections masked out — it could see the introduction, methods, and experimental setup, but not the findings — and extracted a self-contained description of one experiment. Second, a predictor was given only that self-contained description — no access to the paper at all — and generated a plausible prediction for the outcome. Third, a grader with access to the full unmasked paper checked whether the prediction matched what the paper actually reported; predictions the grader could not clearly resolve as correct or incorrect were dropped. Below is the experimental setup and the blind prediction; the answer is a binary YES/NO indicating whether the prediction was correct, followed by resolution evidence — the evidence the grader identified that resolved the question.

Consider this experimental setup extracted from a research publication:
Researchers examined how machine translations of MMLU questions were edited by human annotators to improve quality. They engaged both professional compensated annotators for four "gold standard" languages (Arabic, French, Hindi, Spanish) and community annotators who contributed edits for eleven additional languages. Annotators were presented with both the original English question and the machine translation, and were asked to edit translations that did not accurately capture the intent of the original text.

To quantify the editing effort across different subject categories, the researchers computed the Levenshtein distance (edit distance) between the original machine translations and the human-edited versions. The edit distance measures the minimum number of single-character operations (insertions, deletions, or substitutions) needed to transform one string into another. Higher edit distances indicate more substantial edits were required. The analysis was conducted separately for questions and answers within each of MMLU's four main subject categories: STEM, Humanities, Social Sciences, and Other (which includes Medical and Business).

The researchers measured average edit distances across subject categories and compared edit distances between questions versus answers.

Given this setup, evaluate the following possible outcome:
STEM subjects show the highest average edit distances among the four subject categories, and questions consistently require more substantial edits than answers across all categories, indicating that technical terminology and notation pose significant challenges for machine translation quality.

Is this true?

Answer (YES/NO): NO